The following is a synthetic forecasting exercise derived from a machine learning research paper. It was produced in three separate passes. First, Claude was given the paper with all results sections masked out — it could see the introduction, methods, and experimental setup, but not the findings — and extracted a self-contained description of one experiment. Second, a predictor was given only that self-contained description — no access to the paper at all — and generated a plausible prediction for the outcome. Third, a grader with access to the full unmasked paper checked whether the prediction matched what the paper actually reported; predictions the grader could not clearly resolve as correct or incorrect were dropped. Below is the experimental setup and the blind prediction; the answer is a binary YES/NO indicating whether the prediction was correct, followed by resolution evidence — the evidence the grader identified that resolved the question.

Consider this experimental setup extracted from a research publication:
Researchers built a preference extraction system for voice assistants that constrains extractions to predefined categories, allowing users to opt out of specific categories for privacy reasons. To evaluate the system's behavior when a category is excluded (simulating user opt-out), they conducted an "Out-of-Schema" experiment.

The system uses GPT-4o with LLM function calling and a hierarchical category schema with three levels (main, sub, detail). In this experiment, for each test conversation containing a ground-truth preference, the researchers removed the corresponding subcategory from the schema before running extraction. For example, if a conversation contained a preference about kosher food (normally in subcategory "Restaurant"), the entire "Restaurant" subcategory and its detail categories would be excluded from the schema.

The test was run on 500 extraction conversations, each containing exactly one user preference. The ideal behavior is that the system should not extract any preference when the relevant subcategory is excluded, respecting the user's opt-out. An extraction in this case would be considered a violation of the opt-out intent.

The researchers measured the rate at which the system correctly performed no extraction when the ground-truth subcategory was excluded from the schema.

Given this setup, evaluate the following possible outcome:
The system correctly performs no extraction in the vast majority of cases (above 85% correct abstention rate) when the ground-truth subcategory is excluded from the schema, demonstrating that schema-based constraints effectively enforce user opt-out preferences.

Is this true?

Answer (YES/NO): NO